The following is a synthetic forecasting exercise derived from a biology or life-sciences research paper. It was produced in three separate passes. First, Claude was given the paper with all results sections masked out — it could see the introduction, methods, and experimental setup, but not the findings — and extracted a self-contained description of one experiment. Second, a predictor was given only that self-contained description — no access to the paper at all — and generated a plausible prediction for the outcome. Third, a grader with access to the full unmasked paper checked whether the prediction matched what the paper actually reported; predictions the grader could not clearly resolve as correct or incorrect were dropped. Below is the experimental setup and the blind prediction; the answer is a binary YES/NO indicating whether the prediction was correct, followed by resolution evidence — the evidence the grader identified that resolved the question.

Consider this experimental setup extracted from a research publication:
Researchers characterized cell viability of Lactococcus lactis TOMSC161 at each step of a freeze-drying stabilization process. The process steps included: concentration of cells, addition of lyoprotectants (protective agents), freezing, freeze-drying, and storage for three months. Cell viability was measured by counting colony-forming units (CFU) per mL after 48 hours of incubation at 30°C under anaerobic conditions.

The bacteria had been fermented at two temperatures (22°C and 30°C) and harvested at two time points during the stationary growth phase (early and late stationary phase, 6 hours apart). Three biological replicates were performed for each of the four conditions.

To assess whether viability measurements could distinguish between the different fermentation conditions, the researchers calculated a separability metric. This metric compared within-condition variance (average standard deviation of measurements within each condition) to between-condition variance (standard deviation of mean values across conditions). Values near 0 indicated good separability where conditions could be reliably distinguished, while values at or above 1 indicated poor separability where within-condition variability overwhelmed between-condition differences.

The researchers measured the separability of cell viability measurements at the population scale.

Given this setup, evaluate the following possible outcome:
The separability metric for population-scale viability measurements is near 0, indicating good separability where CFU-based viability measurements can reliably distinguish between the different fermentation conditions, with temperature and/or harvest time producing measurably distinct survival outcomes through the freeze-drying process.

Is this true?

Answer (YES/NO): NO